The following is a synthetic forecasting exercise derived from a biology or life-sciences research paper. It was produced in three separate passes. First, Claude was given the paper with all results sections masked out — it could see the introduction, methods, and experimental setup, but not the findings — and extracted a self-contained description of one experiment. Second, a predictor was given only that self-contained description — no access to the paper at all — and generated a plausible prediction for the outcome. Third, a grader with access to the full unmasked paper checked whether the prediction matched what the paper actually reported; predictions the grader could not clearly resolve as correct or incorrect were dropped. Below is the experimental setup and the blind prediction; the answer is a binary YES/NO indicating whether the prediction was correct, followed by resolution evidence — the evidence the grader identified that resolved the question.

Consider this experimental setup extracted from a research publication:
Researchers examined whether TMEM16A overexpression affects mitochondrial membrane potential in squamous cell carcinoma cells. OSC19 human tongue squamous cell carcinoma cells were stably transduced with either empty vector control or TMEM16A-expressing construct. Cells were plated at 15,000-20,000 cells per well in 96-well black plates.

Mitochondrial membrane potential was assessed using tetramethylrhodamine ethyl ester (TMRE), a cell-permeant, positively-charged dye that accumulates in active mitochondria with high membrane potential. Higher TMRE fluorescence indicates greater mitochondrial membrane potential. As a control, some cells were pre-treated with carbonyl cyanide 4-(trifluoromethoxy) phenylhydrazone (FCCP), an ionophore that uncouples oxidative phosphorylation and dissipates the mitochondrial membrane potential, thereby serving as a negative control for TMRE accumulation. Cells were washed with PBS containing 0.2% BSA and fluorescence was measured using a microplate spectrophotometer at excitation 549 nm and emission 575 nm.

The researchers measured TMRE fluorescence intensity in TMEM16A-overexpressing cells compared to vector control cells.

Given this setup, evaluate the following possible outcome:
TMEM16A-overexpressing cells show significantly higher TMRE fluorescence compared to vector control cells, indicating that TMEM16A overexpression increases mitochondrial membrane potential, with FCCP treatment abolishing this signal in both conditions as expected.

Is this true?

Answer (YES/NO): YES